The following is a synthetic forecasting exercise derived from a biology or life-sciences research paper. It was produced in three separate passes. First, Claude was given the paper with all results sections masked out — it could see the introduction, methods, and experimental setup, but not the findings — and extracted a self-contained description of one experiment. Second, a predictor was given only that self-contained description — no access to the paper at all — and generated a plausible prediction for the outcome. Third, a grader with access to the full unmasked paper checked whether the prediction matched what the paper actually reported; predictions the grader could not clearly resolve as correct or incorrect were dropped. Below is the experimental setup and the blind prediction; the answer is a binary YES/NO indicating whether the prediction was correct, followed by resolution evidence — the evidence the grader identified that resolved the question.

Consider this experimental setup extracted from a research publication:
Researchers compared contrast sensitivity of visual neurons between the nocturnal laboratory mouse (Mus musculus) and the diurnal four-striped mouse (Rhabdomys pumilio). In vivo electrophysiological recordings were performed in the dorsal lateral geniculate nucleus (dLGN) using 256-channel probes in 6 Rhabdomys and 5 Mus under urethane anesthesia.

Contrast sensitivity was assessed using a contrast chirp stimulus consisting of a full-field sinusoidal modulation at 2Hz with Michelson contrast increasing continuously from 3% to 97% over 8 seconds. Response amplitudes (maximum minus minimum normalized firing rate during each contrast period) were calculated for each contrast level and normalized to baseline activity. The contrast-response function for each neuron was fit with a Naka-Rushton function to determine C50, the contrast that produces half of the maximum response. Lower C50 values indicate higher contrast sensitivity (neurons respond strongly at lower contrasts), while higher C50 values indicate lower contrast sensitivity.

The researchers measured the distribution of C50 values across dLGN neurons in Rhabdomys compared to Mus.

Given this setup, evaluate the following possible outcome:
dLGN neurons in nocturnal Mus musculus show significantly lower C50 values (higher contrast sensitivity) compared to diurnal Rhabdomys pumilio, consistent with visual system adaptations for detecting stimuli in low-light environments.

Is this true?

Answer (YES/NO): NO